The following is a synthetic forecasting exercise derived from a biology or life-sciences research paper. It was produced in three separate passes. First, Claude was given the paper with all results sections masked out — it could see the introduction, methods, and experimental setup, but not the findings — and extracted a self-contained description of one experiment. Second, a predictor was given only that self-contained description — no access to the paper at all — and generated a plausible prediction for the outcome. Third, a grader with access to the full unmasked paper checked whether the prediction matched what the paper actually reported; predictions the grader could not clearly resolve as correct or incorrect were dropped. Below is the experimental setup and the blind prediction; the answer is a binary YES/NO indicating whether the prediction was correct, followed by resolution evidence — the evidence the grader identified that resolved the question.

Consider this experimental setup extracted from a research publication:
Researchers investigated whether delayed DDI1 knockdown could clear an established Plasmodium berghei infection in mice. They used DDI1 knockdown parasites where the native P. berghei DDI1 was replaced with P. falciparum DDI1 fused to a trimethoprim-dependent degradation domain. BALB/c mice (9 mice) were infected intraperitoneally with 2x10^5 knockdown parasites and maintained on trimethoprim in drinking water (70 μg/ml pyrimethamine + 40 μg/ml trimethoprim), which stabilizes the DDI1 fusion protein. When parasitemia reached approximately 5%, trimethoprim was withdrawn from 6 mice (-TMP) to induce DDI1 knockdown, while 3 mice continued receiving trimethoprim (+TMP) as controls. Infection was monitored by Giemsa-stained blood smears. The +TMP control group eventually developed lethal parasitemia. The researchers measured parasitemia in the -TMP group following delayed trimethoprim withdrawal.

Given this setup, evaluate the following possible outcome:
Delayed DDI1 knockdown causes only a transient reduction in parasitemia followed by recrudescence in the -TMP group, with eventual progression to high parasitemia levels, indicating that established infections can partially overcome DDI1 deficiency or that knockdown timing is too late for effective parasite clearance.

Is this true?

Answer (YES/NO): NO